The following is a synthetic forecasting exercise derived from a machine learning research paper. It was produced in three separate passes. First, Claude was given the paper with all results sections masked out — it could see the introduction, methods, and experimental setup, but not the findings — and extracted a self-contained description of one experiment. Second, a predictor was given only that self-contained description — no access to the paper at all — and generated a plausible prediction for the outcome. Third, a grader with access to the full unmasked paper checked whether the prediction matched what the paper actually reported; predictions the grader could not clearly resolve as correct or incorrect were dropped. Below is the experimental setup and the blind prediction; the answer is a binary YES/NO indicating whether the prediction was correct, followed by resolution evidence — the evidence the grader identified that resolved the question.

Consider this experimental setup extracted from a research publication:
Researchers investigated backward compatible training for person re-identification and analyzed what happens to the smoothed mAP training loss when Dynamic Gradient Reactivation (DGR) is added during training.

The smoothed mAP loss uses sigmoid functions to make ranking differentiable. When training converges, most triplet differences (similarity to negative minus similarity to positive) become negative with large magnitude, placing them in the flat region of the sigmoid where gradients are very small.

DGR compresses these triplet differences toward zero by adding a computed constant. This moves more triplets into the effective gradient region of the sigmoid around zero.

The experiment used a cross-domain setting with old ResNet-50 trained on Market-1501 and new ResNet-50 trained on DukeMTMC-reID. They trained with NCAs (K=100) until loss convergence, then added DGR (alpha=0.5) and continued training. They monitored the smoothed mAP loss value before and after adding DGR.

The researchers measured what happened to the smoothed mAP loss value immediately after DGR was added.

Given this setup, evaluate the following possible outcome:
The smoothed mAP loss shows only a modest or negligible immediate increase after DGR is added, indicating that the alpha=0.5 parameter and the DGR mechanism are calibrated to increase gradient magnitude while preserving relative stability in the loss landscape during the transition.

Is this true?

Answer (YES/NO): NO